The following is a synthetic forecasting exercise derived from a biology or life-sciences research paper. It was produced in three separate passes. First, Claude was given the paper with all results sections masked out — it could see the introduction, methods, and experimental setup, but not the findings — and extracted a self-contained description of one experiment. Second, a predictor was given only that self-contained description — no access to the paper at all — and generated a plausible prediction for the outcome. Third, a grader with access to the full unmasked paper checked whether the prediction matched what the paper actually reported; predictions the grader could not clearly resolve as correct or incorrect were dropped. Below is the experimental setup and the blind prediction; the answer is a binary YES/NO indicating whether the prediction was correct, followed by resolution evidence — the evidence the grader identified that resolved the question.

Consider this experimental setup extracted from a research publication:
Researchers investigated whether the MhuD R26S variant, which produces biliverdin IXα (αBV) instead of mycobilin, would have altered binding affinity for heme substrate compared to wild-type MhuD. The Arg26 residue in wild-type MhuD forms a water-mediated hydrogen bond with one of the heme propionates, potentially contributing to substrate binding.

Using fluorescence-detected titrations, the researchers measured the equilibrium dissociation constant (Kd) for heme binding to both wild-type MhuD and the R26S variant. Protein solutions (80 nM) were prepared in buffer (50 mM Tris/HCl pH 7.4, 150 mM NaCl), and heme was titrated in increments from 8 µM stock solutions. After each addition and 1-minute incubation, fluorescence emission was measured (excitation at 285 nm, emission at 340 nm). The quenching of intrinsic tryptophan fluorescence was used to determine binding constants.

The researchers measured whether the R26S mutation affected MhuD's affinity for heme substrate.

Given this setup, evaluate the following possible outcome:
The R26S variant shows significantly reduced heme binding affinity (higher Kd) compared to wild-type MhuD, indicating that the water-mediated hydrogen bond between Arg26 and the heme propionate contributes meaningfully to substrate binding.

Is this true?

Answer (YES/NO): NO